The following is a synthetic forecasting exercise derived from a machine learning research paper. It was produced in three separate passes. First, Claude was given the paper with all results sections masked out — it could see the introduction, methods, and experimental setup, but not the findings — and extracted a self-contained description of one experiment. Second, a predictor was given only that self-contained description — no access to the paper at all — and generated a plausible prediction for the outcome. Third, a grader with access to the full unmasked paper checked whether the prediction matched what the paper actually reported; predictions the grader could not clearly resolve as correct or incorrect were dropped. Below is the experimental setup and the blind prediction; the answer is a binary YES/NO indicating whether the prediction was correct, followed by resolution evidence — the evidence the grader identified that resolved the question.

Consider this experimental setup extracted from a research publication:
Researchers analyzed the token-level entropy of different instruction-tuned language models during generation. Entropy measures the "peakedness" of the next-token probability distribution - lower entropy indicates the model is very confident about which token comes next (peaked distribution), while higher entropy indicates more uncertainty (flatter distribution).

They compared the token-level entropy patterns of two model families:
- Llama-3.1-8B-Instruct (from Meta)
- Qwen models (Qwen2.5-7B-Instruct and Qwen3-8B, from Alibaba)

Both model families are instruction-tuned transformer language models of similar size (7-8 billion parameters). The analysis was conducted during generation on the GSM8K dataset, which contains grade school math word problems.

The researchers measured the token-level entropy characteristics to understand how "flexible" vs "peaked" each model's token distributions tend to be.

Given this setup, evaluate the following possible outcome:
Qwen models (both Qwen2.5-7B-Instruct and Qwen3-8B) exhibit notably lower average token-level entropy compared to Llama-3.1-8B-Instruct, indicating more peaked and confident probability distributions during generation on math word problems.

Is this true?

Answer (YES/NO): YES